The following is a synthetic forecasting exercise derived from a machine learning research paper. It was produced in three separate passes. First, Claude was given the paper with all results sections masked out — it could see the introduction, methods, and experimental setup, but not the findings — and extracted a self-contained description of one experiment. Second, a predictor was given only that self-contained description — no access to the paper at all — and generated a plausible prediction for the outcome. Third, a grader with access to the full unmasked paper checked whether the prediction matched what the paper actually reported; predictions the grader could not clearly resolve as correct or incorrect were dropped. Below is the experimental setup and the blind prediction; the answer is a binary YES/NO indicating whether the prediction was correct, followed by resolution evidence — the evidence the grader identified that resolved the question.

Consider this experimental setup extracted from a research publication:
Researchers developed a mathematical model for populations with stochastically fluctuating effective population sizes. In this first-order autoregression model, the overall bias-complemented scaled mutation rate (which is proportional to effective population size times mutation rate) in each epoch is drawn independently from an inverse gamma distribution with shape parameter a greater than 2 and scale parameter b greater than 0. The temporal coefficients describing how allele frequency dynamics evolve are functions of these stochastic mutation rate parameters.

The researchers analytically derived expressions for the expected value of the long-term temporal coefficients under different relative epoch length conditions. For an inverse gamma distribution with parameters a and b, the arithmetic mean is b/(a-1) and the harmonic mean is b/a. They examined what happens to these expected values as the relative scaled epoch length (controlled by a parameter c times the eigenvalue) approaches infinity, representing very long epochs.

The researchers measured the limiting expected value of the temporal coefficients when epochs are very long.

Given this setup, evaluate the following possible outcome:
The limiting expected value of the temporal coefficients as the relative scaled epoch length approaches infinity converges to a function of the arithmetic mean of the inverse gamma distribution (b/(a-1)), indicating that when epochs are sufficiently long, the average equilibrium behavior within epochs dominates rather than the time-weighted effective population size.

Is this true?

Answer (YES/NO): YES